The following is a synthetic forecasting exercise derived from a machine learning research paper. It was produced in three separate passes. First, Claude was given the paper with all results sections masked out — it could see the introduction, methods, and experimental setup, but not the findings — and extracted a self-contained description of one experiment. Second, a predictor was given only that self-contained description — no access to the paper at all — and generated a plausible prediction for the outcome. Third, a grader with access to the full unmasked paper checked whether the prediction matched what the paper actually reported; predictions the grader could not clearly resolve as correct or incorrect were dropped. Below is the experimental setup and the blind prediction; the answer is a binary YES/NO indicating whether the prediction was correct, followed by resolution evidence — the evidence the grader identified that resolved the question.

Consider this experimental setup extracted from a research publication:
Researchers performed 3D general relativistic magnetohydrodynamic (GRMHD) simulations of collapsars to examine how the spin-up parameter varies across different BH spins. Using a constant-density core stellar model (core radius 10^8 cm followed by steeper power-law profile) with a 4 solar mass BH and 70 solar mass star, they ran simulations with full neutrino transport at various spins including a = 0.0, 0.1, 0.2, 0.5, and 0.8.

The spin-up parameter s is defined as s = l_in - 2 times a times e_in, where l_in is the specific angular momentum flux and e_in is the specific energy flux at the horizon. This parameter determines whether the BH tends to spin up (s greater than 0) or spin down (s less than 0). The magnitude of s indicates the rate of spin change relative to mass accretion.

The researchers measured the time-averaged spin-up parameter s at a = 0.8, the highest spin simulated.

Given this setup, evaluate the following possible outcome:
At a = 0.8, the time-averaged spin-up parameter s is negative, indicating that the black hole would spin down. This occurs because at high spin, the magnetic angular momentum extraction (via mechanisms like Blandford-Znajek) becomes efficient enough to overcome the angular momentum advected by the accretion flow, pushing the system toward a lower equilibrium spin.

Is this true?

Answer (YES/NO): YES